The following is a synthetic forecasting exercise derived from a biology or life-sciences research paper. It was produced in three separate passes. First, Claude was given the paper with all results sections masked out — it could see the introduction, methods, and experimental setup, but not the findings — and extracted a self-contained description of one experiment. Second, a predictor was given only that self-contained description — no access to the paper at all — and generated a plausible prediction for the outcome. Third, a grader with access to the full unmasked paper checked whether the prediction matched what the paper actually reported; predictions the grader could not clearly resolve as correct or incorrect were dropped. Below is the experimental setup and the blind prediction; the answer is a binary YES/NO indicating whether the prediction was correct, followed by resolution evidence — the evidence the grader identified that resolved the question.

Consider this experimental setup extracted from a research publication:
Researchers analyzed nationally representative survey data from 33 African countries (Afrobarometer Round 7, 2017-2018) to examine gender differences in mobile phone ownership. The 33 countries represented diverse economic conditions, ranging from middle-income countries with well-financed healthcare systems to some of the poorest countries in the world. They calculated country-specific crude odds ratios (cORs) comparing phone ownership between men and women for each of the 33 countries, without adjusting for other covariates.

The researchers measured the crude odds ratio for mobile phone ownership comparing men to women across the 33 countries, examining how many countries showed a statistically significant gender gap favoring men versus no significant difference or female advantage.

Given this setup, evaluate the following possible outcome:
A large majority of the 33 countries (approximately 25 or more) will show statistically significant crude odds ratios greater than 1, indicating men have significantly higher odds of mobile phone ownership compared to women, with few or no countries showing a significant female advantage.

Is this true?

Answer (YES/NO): YES